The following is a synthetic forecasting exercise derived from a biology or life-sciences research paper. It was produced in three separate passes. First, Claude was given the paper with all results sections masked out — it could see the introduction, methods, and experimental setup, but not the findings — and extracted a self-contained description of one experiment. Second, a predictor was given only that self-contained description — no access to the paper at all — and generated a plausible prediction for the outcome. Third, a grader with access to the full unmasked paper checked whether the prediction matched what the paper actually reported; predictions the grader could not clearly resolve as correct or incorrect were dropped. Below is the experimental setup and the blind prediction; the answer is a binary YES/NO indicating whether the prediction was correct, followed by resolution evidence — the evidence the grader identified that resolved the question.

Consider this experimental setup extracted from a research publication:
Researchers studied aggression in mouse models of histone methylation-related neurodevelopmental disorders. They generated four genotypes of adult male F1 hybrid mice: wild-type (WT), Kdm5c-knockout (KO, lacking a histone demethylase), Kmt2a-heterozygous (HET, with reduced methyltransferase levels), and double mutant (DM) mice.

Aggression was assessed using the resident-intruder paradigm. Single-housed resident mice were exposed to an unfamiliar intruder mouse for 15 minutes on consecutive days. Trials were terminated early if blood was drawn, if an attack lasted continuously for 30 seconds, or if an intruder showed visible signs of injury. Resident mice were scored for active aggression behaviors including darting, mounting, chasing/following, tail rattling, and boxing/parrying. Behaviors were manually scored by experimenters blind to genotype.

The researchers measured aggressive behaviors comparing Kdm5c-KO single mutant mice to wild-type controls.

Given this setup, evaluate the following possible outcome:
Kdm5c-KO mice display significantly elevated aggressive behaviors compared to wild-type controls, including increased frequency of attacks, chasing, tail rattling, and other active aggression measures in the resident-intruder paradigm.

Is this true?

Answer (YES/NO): NO